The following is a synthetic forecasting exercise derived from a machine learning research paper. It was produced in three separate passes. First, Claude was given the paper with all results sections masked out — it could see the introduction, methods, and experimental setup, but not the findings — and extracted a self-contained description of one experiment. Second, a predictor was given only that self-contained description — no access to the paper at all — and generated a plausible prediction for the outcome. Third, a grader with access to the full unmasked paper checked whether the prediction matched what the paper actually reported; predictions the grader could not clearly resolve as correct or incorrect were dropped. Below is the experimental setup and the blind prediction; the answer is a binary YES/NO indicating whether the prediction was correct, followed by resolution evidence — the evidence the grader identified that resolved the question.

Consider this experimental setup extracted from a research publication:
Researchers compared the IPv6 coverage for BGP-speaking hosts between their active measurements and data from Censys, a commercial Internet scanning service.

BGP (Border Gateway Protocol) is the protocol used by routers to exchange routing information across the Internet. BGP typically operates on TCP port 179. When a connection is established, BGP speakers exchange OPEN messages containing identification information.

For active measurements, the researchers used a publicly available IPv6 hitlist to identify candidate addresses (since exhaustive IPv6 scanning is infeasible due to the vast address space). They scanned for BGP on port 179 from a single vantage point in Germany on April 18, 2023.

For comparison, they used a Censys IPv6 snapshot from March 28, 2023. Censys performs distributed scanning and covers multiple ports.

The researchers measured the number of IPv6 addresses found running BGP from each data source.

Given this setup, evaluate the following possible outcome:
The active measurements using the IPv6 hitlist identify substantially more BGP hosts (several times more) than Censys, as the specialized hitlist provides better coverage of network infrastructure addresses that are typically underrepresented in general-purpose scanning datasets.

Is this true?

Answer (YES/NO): YES